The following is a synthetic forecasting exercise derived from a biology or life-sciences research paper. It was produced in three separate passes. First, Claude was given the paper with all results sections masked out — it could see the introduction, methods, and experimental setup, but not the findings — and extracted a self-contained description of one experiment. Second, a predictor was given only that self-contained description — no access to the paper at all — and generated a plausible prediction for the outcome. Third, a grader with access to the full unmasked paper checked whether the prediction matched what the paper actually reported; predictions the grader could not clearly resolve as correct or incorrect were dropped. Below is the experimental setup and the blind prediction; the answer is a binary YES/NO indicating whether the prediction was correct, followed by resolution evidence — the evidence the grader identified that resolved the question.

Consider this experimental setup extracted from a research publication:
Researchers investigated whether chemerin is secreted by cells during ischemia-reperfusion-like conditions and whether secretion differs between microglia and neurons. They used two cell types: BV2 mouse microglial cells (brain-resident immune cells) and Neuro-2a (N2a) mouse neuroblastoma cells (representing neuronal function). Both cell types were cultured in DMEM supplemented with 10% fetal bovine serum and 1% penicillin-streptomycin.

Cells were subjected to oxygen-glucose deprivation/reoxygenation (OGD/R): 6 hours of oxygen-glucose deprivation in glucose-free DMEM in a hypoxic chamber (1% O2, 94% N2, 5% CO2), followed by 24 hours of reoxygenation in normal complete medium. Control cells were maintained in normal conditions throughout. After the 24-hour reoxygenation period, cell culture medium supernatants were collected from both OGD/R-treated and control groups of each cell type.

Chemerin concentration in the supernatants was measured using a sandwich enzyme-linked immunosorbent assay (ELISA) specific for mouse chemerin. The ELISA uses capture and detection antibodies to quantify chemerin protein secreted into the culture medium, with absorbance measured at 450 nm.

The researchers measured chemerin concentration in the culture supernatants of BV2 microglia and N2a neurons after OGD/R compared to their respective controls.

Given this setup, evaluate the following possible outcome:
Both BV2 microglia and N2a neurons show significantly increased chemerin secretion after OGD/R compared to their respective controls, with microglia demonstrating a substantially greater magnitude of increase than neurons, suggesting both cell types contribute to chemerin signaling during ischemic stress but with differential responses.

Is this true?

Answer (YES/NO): NO